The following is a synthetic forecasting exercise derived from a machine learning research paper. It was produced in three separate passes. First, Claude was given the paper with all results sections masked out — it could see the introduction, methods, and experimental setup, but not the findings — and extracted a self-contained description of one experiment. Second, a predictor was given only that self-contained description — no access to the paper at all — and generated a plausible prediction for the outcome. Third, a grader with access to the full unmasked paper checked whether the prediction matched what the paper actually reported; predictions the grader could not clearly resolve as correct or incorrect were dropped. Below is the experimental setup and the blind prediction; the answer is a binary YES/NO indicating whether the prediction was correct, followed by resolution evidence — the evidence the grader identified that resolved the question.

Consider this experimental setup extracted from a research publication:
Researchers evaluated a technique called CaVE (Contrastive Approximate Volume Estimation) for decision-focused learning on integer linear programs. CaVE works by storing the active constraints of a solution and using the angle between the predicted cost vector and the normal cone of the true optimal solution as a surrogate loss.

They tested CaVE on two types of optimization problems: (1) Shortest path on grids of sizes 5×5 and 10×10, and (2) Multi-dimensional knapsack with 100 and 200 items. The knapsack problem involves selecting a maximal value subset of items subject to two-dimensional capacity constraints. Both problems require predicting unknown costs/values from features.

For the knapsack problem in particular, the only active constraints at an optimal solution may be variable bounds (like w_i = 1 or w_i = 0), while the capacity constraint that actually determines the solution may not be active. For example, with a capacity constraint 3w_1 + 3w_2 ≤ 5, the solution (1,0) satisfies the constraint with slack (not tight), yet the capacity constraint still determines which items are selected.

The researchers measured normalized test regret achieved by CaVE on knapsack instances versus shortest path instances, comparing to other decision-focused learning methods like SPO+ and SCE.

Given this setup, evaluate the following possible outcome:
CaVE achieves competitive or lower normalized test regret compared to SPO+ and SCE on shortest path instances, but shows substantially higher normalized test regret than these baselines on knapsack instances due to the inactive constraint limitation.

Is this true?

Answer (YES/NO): NO